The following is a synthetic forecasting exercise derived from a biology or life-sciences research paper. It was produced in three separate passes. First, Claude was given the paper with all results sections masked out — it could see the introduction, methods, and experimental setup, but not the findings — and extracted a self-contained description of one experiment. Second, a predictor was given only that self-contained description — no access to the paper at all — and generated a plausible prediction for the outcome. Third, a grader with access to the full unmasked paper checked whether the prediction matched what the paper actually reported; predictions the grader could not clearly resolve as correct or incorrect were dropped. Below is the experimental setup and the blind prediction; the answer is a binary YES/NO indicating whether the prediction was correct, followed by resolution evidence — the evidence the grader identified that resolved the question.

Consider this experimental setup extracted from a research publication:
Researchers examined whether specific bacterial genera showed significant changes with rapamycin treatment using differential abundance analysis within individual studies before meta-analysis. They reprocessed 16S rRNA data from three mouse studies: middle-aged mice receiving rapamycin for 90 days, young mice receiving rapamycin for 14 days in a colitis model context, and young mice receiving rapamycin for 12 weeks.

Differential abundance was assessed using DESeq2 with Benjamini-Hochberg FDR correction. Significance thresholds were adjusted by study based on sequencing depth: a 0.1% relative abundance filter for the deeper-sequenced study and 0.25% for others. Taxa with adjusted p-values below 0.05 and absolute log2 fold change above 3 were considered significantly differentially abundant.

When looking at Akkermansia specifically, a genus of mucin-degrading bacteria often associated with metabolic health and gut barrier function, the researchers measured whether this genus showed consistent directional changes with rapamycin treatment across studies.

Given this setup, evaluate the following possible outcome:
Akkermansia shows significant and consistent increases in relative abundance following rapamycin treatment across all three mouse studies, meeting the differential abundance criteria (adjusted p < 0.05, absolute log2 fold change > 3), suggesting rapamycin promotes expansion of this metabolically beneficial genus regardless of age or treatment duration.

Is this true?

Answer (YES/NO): NO